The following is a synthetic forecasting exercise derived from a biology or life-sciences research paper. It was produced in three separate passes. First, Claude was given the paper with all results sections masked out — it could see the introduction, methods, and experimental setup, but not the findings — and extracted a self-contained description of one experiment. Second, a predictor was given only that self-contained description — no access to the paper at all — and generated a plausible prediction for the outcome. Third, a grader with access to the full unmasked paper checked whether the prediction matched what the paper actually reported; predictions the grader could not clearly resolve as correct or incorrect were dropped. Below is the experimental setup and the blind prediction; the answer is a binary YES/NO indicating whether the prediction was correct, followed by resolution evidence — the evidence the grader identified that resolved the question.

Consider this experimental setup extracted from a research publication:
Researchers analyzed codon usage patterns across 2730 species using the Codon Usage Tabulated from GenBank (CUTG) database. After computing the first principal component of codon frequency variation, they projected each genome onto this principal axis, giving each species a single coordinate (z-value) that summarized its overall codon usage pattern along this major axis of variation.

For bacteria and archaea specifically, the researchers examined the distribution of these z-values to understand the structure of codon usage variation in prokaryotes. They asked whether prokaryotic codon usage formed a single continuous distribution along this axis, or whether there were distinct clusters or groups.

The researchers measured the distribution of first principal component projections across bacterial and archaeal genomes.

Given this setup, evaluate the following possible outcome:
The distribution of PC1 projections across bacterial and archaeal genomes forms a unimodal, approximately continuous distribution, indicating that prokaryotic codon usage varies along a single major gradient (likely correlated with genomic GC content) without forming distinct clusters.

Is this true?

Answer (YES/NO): NO